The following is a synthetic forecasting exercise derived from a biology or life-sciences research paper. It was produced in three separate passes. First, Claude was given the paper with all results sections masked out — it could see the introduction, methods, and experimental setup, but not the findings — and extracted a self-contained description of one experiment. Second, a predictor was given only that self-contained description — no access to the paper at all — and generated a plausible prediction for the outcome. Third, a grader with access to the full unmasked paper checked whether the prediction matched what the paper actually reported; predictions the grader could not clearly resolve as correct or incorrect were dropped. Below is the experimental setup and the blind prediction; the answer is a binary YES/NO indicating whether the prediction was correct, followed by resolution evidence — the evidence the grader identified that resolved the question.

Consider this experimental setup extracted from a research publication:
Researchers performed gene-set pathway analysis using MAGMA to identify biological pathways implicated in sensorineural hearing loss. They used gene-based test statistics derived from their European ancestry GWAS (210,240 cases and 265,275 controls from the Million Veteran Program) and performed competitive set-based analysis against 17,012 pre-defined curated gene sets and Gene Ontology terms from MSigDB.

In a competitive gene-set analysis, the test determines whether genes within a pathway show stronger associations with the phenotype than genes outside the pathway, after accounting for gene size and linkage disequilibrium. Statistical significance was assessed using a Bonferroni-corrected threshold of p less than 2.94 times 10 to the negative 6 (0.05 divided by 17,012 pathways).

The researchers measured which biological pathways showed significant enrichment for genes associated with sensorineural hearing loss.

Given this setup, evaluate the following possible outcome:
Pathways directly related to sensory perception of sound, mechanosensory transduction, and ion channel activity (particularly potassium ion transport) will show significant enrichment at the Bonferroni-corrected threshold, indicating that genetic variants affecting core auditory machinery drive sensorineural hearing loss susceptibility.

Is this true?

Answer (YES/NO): NO